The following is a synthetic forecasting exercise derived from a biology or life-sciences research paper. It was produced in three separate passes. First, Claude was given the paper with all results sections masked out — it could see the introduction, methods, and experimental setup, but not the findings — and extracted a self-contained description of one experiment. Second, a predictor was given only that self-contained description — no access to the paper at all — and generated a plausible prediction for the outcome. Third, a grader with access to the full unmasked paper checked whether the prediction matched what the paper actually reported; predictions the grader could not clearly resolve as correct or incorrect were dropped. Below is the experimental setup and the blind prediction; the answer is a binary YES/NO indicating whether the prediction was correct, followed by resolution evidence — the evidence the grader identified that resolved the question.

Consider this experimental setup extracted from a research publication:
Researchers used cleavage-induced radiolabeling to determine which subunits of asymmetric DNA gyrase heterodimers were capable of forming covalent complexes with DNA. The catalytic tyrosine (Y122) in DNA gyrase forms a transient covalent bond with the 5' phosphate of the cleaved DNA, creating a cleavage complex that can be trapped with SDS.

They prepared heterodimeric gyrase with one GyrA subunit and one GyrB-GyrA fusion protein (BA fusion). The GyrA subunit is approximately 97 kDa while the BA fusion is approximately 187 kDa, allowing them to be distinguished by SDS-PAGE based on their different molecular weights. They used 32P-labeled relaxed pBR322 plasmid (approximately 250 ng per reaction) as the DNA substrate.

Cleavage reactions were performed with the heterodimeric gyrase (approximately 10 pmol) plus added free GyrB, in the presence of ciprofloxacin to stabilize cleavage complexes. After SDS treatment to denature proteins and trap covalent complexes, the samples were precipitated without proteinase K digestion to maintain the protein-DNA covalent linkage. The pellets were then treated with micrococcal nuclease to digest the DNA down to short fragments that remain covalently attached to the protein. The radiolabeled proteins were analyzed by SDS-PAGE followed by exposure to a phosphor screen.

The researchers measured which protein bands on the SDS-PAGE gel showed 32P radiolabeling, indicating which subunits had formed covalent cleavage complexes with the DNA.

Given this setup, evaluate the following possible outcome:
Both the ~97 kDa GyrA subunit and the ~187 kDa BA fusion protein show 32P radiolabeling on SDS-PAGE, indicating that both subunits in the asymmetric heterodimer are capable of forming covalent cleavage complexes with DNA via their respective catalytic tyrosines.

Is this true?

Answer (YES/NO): YES